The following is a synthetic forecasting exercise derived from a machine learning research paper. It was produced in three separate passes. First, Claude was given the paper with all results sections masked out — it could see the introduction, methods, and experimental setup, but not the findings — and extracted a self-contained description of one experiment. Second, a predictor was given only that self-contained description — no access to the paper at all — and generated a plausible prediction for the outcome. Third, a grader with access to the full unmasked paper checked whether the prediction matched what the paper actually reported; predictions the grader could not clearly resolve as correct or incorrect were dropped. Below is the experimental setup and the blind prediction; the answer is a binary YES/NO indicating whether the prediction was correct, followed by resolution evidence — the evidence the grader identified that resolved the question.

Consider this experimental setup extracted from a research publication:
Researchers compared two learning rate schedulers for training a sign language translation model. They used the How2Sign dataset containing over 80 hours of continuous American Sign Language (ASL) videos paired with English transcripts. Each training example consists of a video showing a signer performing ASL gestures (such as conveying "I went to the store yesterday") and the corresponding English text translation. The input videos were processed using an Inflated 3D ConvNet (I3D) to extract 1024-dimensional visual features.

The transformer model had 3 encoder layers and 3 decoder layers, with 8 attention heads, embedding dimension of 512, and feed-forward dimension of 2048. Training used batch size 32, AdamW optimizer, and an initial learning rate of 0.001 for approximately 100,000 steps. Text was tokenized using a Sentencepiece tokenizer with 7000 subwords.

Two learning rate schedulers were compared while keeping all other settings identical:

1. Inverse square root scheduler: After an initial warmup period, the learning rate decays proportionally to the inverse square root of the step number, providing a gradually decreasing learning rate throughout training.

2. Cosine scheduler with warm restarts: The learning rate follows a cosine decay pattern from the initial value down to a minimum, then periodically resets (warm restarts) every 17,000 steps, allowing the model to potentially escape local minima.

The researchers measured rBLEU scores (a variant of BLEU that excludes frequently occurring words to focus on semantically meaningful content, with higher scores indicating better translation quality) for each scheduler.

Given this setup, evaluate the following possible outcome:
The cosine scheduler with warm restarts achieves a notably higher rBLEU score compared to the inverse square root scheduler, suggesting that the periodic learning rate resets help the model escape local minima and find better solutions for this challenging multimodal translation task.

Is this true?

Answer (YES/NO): NO